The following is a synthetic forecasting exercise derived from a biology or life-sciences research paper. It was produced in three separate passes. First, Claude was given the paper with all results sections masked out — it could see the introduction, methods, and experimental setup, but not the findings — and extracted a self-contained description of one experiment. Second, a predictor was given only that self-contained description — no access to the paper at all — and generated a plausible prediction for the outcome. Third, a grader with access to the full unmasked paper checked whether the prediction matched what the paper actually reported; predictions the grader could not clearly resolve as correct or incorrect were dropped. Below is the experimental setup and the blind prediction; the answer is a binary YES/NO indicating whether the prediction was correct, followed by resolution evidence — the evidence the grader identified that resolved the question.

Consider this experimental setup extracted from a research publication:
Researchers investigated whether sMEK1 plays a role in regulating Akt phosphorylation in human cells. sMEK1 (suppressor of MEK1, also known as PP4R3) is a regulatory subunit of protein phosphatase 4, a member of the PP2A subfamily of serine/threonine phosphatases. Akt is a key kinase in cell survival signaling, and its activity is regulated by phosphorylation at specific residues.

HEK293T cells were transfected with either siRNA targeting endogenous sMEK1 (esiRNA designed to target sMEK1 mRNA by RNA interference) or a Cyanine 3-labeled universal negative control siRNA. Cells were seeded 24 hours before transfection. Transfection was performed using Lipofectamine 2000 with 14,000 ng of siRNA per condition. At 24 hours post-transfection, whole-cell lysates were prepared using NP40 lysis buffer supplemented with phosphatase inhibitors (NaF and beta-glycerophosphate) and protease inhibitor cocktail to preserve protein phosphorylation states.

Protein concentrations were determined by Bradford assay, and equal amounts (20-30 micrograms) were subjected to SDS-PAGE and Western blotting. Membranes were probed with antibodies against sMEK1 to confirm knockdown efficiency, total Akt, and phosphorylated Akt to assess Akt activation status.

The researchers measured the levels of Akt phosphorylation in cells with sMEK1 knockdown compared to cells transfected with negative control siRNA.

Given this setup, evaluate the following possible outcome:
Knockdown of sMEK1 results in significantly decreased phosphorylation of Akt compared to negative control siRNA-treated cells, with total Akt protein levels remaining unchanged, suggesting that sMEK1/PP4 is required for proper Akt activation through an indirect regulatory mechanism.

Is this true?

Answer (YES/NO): NO